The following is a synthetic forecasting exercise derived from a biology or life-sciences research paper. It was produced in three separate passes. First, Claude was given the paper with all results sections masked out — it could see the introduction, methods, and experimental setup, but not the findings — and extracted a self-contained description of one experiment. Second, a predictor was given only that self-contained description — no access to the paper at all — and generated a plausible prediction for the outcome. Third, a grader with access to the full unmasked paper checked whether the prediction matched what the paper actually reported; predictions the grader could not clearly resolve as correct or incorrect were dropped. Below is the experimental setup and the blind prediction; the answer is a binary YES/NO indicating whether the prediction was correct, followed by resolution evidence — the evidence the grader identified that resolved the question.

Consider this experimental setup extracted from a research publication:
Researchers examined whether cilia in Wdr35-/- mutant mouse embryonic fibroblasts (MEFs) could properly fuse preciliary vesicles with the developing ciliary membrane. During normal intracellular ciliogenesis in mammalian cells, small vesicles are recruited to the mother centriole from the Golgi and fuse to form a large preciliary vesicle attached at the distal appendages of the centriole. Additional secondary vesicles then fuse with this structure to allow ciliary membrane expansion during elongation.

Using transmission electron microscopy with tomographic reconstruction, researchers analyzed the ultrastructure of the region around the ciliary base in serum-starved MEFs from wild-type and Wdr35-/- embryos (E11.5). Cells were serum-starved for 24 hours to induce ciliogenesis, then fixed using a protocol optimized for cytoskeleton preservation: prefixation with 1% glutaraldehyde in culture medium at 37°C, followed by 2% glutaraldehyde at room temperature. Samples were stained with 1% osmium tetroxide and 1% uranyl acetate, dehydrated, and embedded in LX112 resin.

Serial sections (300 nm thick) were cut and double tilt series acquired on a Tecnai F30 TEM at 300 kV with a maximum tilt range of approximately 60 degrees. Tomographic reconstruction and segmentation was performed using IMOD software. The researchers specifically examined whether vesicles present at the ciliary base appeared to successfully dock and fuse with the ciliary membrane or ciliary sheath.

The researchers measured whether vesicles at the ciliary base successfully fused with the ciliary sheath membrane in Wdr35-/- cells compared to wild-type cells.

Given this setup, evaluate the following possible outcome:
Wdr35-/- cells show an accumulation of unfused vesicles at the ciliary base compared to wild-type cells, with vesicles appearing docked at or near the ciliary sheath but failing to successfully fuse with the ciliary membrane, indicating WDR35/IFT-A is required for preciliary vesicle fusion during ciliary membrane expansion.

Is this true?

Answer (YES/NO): YES